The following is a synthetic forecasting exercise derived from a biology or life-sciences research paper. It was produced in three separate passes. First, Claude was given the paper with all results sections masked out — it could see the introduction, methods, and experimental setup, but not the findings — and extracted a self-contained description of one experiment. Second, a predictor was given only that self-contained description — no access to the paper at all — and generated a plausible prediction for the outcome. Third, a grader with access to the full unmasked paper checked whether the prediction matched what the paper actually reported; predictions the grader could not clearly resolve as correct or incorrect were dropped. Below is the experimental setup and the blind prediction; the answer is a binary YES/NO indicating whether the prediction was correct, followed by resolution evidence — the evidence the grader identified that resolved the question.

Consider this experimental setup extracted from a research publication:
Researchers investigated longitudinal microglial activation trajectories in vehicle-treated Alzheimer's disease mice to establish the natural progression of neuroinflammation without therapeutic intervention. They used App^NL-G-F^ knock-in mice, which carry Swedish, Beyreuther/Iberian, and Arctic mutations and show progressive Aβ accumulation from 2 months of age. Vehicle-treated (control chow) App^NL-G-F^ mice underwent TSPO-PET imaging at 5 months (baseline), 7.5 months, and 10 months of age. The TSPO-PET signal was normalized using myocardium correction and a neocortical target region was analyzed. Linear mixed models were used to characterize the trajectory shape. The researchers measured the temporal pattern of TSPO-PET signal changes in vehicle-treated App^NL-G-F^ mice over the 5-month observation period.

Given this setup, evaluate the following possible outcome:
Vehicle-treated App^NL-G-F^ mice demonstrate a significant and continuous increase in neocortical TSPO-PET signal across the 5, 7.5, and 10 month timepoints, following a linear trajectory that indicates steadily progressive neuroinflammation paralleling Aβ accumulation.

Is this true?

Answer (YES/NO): NO